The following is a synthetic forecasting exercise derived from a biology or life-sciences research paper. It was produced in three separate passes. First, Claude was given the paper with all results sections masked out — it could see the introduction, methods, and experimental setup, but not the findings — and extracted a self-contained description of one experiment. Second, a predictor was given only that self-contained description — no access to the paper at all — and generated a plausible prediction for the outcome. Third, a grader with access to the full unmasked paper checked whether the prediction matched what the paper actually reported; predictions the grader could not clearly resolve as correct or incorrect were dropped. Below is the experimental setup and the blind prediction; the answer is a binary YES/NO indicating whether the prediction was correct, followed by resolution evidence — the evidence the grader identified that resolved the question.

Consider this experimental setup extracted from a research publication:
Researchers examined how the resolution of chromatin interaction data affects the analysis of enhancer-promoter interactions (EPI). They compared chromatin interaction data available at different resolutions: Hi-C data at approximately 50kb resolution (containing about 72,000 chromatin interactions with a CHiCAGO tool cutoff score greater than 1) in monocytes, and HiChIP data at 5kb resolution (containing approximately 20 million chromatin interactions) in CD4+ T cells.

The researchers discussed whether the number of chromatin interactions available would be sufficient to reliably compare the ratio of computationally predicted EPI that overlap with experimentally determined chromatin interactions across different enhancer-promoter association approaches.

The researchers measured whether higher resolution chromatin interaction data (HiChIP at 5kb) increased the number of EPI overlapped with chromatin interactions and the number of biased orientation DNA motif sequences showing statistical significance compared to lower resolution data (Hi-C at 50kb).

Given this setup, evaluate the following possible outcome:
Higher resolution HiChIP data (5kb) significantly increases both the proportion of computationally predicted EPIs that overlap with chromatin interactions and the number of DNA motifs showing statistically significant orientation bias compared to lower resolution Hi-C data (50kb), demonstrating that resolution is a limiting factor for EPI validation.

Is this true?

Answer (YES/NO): YES